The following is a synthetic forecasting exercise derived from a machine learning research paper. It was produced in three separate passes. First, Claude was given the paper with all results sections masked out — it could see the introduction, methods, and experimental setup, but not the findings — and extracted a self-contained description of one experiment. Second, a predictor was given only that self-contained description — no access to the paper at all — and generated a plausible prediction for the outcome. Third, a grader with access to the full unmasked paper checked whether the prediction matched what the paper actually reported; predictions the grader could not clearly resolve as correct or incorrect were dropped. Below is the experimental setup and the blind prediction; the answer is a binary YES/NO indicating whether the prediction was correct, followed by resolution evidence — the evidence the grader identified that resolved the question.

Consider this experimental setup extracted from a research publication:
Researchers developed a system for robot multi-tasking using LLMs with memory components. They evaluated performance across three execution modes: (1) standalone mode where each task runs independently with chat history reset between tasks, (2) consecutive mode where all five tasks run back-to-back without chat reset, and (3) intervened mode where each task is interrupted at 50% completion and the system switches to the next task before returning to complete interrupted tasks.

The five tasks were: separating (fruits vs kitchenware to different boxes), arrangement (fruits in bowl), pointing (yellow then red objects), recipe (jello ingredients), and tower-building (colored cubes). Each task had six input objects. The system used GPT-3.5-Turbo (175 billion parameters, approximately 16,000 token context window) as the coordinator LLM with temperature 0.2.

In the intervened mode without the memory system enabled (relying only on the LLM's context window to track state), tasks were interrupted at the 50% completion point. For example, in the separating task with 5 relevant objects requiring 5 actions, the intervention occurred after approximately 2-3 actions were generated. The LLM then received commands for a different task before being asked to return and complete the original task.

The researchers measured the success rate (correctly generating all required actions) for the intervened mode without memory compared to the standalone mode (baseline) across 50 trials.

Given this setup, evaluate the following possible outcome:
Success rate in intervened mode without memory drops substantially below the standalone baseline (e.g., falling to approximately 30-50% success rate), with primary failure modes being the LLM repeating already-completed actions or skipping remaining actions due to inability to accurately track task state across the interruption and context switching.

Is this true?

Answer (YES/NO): NO